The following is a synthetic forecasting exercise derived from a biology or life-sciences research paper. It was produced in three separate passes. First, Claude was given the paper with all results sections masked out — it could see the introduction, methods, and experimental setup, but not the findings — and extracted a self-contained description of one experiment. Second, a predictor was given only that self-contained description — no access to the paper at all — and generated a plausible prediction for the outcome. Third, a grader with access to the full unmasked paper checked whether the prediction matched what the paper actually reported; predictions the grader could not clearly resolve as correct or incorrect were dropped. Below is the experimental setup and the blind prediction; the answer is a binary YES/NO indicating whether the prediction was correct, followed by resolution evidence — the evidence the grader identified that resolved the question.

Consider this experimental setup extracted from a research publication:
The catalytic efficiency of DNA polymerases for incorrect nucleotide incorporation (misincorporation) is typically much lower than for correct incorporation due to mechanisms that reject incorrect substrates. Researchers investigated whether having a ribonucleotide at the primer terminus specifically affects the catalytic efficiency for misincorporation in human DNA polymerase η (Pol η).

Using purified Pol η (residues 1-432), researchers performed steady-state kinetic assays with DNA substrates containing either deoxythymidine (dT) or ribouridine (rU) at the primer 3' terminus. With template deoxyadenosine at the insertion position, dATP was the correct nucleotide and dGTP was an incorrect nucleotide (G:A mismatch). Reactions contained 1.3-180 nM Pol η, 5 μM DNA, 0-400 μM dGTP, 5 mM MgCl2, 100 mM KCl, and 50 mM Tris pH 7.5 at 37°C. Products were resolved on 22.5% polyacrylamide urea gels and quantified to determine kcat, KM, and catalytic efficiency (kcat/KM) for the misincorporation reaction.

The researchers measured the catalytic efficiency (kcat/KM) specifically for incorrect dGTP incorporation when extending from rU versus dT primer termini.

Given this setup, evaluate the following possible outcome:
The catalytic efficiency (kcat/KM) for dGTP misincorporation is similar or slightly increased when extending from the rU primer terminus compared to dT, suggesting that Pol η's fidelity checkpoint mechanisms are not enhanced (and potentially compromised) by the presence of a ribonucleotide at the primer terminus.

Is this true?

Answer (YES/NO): NO